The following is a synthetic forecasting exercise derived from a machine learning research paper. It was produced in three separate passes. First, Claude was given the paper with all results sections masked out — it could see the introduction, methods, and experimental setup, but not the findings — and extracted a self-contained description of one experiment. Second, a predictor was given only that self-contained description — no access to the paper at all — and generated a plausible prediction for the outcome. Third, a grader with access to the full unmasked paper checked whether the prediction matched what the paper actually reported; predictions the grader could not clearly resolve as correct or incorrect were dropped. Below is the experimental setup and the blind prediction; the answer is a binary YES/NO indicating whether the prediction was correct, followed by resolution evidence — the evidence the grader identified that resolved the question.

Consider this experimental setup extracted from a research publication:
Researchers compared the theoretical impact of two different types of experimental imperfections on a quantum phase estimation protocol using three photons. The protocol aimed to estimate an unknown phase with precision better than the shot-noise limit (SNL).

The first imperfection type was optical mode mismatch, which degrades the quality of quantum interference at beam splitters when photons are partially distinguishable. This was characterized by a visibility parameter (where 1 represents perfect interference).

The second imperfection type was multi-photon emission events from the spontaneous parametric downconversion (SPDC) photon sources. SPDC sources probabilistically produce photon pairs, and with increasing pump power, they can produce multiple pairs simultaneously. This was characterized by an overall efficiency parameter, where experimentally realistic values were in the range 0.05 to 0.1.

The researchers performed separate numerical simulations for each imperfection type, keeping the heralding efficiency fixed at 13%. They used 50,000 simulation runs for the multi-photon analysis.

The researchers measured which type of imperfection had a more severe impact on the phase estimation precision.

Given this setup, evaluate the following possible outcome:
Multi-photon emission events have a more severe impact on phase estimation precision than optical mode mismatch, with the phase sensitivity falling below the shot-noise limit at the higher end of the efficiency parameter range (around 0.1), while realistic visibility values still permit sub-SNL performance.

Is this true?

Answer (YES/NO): NO